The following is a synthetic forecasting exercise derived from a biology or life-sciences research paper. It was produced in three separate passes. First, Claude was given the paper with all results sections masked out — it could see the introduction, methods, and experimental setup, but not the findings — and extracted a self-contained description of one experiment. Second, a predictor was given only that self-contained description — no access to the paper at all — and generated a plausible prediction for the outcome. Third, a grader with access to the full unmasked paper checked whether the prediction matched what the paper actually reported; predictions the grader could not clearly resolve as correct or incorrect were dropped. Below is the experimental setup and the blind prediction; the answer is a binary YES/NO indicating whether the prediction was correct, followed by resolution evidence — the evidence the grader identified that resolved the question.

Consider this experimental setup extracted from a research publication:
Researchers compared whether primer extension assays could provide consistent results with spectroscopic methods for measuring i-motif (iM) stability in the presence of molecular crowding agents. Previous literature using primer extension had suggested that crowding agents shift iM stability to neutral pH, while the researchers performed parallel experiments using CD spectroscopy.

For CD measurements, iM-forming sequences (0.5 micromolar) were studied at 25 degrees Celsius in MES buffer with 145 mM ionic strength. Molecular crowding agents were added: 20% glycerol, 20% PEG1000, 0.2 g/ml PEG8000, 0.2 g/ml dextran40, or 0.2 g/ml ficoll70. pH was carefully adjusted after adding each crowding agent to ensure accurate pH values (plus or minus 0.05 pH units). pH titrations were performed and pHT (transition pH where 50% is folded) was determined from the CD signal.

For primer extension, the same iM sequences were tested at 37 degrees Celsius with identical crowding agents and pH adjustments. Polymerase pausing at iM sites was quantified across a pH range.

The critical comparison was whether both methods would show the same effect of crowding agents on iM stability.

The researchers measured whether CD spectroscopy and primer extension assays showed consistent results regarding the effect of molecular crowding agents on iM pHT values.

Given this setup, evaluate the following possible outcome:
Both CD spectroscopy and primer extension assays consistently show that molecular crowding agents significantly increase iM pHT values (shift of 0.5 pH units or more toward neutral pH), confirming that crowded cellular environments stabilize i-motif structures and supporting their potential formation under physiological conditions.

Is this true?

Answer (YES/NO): NO